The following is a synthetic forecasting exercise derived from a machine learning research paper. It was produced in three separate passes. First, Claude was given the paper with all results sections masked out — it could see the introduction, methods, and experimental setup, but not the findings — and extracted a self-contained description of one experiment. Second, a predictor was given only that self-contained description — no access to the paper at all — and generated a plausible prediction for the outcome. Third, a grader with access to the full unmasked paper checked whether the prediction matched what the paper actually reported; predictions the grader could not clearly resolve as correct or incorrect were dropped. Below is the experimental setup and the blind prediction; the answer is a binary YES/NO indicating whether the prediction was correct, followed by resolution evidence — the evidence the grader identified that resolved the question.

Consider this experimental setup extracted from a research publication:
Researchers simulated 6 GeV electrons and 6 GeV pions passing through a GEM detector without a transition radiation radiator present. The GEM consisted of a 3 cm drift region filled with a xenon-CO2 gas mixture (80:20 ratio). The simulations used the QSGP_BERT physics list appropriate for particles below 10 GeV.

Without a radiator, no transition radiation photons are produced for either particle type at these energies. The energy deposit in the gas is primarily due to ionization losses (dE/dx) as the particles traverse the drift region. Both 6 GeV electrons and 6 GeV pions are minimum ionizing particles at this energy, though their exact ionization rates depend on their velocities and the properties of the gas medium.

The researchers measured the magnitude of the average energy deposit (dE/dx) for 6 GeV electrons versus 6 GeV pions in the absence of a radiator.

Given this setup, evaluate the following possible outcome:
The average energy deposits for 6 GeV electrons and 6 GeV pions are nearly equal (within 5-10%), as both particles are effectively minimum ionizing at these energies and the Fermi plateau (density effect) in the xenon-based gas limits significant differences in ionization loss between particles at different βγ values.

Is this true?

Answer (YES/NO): NO